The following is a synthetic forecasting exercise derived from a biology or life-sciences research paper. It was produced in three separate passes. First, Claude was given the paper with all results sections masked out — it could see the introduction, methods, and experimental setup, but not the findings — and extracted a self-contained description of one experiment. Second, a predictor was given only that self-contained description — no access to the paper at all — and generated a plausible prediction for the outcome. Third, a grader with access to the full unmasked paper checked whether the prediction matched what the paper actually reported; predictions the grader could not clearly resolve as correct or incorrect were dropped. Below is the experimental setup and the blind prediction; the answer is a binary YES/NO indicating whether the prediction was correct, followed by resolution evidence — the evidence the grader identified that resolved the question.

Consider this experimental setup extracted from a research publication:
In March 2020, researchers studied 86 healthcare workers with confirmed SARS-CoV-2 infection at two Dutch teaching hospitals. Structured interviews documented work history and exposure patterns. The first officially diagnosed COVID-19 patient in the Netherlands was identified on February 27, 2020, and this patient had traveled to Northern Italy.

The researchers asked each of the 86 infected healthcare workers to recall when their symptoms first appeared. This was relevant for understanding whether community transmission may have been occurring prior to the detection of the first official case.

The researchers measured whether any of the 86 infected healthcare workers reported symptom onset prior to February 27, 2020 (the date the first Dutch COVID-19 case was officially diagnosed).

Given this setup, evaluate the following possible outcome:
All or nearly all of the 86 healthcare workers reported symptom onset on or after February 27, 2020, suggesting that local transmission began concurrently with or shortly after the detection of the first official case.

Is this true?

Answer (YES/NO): NO